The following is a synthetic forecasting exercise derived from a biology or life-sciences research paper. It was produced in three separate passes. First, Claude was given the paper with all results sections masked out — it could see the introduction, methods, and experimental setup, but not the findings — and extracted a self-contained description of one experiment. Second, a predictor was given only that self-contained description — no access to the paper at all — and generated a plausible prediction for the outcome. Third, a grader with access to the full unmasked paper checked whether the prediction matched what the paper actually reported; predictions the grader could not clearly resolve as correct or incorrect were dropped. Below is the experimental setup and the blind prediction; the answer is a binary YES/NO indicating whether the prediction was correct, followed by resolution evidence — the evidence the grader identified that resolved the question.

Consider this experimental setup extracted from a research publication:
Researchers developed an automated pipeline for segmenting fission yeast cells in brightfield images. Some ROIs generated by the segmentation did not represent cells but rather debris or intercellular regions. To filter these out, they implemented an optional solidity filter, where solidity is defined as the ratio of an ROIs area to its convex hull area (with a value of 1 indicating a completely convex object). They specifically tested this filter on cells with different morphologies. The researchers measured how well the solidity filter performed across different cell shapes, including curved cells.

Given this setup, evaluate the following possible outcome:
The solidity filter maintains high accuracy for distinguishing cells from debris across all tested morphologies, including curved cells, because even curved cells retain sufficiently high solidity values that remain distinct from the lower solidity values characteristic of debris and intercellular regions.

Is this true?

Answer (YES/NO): NO